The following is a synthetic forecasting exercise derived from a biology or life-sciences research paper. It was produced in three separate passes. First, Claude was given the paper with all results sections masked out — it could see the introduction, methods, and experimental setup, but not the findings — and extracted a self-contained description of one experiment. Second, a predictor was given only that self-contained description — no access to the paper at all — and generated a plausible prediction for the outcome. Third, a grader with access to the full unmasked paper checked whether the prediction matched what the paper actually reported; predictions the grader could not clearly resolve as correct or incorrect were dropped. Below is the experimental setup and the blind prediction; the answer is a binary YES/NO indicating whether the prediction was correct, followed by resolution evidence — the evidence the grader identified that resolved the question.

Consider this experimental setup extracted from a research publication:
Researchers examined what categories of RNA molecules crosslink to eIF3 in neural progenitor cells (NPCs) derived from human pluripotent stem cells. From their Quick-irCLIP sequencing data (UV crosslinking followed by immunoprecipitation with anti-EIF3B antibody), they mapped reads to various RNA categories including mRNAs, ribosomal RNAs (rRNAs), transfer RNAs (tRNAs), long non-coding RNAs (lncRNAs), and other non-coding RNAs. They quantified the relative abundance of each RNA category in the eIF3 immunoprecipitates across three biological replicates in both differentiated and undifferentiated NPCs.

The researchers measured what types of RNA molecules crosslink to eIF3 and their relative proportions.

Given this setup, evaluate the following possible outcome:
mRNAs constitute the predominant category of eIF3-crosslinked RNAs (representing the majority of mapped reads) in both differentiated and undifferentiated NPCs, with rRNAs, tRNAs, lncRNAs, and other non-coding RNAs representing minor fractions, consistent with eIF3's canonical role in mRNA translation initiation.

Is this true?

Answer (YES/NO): YES